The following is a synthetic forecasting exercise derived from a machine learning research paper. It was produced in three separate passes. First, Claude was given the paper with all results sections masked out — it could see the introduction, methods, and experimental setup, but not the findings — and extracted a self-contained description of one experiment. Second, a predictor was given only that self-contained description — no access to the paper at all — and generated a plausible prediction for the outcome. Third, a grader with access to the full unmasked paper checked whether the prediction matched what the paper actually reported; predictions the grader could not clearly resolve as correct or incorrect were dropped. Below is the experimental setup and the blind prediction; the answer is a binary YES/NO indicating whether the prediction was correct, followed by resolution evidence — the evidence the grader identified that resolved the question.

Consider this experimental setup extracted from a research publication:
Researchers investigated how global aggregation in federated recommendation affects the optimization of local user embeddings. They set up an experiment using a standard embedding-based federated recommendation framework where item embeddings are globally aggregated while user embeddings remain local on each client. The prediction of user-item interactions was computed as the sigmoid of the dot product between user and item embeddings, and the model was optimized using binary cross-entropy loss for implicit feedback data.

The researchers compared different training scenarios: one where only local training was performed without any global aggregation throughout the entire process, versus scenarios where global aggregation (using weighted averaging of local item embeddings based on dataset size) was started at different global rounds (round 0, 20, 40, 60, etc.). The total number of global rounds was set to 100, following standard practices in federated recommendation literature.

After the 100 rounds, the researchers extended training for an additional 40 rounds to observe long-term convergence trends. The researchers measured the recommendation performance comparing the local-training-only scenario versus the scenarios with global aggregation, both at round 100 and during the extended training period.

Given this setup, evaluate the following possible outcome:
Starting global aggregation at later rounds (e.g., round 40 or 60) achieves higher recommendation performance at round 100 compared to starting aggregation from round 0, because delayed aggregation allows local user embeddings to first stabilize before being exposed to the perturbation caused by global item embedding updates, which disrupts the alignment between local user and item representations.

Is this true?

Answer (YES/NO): NO